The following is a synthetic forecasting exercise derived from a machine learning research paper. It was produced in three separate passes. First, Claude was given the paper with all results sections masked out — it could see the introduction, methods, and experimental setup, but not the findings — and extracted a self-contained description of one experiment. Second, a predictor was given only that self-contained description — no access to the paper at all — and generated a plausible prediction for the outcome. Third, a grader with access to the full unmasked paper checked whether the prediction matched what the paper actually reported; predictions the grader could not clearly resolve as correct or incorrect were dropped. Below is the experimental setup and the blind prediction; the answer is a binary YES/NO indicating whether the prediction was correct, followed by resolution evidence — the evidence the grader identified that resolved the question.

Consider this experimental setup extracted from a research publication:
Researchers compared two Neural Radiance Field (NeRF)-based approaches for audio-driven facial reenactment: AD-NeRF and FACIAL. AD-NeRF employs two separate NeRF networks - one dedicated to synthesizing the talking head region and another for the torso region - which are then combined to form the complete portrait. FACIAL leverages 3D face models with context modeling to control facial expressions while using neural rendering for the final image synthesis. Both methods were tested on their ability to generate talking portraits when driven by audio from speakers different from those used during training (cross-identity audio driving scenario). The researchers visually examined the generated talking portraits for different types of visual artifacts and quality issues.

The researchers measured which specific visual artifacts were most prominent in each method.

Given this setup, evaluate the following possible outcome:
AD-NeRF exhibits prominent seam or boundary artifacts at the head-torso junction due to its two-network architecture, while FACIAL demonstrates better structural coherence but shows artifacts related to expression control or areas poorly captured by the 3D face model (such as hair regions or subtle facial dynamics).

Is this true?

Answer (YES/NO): YES